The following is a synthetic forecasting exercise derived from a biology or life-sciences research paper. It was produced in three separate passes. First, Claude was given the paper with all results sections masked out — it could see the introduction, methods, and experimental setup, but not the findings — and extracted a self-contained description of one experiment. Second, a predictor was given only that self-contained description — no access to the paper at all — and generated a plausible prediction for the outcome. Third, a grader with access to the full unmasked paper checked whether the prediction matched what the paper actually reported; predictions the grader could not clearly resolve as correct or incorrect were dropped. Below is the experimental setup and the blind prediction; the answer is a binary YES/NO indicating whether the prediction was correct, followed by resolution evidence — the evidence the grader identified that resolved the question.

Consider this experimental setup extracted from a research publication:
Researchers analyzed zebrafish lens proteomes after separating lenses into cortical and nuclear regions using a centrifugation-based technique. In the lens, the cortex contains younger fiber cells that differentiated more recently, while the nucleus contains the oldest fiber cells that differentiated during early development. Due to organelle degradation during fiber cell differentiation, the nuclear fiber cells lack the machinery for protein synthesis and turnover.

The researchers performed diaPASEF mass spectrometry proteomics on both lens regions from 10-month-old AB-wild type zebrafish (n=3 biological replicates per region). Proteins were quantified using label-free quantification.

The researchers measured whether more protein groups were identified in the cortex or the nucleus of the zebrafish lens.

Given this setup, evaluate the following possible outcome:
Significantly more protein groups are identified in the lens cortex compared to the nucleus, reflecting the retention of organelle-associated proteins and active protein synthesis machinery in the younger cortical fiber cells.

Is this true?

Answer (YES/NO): YES